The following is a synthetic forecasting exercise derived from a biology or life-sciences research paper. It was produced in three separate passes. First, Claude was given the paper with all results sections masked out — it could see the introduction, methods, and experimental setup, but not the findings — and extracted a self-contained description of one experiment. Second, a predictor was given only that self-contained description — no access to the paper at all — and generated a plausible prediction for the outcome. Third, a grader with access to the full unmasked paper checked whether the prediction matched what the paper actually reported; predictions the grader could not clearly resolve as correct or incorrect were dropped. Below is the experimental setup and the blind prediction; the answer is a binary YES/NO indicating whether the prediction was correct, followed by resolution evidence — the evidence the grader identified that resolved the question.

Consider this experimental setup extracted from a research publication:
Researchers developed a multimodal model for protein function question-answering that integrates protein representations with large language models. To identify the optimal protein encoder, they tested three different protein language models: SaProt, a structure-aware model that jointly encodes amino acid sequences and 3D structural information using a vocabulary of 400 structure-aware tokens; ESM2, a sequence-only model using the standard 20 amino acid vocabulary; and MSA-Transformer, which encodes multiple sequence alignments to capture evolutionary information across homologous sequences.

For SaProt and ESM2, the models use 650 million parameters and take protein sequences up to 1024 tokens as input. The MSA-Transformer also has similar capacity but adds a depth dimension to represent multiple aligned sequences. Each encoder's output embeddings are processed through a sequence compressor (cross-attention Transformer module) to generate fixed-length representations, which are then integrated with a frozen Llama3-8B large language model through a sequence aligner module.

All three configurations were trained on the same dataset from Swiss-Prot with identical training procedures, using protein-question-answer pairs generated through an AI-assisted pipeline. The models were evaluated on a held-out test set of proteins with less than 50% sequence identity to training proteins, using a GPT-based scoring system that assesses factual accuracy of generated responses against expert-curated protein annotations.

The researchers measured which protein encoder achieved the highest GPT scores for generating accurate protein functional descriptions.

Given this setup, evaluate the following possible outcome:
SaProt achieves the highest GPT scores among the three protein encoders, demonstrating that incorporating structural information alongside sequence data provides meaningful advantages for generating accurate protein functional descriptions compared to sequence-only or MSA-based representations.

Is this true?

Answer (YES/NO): YES